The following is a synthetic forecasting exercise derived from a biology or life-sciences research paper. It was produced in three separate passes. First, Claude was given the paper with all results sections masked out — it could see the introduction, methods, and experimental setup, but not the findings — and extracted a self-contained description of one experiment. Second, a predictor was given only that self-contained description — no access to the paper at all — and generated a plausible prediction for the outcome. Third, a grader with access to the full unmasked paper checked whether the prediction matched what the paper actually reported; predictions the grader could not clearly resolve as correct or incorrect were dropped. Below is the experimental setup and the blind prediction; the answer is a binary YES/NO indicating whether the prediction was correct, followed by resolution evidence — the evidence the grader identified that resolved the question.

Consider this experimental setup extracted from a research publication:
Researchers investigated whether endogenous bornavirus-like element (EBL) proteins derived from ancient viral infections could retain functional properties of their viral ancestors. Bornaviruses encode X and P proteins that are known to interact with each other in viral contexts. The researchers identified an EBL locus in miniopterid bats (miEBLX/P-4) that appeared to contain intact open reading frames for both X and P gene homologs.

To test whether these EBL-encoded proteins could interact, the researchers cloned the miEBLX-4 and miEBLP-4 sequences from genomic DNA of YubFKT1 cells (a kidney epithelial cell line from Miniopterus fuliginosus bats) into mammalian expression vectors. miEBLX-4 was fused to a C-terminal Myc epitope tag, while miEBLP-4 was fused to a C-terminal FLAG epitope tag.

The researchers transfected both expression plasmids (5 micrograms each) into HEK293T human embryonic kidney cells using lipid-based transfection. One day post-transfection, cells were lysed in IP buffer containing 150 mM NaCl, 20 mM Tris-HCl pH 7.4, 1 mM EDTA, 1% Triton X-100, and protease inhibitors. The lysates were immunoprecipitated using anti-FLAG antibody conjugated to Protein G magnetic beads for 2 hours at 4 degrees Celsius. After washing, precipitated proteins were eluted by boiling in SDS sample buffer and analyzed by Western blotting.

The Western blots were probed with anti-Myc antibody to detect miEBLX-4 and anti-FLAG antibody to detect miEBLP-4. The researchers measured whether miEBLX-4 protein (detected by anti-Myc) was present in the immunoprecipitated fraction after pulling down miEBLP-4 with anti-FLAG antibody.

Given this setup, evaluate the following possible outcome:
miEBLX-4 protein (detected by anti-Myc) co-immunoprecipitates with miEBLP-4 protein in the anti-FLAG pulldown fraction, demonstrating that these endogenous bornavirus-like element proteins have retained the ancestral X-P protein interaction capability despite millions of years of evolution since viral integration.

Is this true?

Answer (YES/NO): YES